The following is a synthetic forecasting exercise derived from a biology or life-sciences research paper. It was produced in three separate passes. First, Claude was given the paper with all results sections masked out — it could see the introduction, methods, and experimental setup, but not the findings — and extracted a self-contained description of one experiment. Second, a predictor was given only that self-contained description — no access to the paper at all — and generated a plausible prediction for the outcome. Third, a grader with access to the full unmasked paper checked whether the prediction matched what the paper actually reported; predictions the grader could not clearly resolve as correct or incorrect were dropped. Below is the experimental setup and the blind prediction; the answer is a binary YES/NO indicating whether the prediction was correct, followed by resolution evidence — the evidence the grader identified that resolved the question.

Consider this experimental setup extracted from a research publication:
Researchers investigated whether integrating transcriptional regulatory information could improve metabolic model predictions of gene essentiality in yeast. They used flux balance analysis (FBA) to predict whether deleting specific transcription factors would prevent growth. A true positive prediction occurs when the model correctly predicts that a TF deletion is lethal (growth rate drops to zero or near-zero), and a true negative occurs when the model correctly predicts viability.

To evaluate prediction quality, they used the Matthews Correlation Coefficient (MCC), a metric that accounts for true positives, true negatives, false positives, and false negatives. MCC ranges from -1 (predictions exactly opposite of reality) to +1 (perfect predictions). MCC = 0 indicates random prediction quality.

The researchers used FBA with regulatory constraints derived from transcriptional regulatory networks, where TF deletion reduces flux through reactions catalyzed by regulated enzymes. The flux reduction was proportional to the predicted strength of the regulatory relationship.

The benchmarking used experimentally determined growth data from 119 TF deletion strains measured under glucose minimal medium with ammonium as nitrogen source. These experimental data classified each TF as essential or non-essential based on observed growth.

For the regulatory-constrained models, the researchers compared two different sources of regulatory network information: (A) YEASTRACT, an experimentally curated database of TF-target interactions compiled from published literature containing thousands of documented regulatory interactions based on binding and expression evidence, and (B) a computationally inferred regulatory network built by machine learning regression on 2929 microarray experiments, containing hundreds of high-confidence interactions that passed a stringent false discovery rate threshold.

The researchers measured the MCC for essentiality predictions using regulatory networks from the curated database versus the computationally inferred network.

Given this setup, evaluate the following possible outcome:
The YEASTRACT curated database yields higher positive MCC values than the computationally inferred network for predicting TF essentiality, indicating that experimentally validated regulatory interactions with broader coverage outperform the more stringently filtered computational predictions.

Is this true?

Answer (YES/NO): NO